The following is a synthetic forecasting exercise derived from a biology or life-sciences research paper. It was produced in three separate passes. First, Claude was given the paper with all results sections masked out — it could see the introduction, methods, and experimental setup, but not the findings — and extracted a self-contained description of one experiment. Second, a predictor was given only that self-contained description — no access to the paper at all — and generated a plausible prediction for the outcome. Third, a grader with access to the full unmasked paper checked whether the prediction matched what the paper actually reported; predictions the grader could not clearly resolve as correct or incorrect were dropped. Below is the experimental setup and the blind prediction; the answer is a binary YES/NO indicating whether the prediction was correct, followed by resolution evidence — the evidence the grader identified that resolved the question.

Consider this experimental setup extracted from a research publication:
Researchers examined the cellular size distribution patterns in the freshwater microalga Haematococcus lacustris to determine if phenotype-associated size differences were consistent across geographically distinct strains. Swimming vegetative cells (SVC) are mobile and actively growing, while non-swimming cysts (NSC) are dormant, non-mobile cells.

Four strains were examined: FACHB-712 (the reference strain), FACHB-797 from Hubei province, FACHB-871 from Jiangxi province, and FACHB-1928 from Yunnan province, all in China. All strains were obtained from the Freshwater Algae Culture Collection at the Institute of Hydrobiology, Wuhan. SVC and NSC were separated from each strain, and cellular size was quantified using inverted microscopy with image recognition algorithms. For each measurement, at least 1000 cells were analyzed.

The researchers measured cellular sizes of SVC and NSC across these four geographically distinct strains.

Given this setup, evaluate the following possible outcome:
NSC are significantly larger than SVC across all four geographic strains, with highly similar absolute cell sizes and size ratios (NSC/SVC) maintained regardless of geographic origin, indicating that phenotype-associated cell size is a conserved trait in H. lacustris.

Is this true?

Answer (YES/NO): NO